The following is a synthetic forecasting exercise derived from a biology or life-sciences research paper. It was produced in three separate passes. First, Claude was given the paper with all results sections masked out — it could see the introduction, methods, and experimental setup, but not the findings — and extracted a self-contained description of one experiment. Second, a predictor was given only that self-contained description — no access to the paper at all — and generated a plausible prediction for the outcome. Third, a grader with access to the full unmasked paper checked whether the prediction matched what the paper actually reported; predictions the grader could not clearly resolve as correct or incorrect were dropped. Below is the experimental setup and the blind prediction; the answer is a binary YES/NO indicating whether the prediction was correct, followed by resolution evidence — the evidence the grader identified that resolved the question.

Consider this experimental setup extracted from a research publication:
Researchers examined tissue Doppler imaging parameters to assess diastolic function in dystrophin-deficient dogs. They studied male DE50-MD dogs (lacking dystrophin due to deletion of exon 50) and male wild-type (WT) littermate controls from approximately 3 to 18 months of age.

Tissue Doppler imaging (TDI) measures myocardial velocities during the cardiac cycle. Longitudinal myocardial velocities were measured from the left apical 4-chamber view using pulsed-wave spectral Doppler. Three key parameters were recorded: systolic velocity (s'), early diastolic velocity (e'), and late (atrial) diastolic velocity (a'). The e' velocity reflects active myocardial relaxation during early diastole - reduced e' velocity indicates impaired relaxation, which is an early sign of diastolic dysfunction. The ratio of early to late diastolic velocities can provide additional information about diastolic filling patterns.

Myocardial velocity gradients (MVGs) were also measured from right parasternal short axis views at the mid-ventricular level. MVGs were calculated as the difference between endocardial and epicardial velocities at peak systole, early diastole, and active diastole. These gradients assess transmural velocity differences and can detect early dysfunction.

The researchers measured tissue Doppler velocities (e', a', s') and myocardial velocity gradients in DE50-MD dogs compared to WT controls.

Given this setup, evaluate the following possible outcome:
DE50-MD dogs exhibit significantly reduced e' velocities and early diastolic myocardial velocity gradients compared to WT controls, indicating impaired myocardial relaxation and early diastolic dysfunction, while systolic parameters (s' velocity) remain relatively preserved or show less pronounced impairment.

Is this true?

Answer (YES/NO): YES